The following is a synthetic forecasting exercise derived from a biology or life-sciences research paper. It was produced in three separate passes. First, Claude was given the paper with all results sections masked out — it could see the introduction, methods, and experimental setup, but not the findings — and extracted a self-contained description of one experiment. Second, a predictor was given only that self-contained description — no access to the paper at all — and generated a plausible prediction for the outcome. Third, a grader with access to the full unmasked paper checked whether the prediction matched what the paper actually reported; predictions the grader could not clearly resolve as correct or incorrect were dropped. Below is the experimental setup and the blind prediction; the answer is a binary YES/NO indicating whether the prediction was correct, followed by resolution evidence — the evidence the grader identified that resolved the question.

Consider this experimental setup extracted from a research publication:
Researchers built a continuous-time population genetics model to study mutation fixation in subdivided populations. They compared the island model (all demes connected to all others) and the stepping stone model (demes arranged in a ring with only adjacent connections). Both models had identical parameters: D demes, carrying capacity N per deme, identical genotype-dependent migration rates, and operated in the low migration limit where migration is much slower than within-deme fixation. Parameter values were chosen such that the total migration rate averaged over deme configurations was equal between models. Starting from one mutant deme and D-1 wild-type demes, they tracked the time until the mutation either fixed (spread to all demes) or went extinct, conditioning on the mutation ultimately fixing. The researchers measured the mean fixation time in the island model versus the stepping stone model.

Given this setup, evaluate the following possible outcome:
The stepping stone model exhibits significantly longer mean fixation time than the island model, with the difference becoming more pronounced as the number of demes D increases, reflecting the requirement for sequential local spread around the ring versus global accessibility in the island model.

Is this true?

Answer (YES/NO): NO